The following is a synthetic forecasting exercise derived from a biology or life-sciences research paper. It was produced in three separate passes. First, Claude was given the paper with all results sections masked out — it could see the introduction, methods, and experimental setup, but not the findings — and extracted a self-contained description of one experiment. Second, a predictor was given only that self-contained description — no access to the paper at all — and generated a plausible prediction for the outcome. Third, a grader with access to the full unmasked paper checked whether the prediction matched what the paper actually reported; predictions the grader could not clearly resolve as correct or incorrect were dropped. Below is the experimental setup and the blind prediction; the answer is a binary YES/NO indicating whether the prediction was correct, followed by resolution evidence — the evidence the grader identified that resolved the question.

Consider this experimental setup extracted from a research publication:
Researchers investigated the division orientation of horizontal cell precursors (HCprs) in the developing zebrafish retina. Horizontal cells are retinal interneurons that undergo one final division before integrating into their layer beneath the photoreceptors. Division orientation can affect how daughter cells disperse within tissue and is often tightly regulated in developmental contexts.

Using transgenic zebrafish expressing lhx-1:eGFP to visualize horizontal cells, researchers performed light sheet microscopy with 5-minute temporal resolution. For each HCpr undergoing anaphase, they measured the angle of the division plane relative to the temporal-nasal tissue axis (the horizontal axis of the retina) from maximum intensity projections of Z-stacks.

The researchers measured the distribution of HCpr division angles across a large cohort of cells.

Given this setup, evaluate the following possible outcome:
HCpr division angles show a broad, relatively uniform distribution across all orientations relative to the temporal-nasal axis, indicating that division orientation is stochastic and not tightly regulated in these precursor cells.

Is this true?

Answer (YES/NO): NO